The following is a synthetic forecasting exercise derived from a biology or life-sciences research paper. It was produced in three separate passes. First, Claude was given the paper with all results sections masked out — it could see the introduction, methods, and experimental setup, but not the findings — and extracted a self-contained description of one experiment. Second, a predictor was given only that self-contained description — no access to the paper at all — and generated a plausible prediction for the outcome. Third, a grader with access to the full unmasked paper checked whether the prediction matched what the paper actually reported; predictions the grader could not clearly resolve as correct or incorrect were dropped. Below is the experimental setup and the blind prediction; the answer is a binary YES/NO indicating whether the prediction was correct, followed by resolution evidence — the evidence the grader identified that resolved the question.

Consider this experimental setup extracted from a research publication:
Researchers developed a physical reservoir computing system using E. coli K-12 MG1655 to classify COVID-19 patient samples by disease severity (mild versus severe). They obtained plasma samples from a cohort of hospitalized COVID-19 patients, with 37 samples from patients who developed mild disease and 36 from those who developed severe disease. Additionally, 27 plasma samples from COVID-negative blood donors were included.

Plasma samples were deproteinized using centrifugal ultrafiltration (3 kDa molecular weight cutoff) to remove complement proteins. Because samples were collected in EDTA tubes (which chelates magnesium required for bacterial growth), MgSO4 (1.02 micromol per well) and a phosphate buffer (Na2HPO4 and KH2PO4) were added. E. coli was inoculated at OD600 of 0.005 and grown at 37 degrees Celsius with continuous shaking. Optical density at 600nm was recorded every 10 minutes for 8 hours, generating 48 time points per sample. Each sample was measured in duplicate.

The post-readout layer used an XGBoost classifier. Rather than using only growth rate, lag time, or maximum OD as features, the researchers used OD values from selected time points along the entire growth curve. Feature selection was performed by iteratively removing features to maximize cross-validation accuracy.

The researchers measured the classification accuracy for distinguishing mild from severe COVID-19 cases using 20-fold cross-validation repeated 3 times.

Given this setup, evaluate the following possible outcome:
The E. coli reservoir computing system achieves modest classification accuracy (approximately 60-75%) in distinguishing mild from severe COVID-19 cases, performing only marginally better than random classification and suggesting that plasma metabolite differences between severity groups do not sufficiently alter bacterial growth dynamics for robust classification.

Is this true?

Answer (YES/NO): NO